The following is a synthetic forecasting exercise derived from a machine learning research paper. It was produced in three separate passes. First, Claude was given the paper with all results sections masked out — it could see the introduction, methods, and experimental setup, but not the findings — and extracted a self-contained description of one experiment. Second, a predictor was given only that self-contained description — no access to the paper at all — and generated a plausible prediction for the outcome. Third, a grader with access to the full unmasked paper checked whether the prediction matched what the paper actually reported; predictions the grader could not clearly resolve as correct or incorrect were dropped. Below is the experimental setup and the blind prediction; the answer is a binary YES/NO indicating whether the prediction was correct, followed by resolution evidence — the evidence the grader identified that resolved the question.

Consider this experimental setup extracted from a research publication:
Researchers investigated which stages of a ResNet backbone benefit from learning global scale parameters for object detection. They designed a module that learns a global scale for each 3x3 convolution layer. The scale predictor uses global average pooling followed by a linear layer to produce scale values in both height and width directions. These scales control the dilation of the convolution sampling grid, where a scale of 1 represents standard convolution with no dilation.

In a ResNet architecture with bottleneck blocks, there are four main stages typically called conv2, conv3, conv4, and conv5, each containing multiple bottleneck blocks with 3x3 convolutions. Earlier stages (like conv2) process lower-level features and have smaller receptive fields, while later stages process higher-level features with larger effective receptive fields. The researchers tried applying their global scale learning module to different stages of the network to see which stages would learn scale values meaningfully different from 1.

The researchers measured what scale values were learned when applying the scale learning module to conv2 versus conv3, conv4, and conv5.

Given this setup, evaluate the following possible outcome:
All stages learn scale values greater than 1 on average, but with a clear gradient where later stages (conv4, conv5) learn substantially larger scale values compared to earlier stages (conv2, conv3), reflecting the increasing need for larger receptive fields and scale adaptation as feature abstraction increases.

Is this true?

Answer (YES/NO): NO